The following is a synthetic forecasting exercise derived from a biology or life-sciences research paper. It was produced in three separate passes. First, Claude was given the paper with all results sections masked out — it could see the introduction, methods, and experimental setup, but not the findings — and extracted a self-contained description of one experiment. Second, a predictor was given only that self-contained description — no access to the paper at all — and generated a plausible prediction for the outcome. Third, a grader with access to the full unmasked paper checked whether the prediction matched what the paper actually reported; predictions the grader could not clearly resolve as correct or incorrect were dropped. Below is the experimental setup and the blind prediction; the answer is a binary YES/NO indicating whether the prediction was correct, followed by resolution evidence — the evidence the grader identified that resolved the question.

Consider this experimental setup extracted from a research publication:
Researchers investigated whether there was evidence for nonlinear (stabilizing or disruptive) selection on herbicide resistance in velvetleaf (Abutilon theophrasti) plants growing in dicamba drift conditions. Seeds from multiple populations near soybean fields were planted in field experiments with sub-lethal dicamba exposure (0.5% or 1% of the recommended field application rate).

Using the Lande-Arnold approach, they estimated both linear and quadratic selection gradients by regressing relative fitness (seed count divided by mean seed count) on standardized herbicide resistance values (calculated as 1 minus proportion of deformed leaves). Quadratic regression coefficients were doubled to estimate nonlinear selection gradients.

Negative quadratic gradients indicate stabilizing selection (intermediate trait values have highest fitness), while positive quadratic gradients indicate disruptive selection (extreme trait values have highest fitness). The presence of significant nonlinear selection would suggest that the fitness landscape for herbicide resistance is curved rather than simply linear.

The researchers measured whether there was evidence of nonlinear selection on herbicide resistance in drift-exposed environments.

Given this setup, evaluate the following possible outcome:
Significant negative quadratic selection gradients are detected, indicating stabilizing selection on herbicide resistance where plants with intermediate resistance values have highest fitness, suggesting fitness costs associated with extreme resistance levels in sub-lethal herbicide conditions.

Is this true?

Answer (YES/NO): NO